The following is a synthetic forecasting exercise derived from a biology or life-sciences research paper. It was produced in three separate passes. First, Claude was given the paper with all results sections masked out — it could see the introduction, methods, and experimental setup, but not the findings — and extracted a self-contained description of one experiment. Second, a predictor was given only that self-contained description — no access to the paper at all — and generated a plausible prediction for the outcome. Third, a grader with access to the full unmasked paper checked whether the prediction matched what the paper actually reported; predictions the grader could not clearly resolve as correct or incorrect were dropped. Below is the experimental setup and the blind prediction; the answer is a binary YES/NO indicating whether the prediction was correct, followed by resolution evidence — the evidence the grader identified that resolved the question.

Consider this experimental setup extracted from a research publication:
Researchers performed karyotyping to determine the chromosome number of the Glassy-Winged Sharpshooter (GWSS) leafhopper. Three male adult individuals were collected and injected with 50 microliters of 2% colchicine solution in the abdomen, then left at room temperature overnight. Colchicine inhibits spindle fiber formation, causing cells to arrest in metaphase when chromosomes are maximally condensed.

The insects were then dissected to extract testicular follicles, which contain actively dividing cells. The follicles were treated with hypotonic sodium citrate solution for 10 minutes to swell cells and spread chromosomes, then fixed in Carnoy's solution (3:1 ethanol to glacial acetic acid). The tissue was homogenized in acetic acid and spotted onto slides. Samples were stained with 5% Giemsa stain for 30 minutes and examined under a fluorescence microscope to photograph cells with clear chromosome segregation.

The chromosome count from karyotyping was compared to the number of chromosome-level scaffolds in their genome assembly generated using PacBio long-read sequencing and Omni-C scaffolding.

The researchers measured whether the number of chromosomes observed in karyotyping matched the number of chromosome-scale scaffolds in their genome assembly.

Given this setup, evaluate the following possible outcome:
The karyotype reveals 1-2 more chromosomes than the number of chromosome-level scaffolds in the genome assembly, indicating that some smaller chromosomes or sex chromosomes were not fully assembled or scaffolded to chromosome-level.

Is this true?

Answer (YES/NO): NO